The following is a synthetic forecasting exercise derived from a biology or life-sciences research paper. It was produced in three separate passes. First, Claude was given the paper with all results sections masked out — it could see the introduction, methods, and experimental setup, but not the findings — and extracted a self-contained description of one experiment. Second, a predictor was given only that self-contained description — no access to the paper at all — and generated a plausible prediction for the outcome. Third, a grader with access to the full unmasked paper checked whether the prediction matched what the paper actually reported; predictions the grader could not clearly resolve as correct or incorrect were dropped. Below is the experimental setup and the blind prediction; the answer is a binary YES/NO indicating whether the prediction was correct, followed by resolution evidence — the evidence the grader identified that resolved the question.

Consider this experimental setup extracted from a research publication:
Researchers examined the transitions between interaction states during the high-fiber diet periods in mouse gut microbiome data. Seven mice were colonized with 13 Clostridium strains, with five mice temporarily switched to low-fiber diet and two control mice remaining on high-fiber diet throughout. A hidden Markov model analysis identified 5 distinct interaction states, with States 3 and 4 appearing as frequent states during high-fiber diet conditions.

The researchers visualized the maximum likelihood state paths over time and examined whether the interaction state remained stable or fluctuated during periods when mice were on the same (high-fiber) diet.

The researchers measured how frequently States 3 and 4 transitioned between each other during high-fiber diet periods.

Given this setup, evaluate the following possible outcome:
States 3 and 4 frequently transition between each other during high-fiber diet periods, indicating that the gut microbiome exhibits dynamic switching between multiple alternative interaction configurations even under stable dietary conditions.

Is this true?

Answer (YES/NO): YES